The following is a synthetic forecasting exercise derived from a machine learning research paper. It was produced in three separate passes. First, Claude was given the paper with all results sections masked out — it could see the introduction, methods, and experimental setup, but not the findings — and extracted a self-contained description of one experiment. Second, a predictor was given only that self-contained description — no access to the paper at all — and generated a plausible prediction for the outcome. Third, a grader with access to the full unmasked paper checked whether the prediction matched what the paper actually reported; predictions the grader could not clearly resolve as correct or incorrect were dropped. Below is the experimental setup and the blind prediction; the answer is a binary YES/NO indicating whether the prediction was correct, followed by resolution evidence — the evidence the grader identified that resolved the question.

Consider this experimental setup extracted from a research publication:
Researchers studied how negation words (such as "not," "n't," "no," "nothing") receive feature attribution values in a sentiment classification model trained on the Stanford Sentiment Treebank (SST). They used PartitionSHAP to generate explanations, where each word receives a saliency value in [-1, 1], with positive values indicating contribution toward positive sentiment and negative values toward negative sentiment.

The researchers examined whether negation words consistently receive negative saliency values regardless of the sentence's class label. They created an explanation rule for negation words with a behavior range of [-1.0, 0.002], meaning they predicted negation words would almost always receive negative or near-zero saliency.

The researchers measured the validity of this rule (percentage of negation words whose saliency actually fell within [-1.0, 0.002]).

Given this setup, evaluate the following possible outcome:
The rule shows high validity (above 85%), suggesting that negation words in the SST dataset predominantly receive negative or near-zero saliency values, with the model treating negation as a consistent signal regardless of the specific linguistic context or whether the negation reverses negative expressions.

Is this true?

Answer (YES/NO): YES